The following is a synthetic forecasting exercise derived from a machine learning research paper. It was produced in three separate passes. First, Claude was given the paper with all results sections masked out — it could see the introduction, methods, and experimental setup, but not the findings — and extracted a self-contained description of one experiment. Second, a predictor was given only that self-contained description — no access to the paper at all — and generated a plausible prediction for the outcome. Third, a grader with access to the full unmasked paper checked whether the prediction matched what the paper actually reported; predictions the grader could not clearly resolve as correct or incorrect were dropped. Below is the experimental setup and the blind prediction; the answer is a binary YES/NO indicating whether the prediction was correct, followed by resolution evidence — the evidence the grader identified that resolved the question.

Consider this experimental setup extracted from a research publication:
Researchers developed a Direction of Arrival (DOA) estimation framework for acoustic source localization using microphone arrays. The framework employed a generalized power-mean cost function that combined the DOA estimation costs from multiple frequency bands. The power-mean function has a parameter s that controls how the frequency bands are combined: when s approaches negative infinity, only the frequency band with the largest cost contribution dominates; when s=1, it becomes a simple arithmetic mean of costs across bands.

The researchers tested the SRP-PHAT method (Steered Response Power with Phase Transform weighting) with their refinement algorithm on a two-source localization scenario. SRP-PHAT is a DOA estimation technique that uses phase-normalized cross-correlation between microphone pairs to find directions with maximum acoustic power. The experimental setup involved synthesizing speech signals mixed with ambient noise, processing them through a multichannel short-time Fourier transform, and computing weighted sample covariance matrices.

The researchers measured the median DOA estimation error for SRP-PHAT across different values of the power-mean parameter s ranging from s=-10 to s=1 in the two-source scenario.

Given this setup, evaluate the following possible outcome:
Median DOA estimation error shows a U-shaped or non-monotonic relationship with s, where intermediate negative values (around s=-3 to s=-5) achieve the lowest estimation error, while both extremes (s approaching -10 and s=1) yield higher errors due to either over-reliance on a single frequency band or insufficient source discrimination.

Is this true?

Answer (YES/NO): YES